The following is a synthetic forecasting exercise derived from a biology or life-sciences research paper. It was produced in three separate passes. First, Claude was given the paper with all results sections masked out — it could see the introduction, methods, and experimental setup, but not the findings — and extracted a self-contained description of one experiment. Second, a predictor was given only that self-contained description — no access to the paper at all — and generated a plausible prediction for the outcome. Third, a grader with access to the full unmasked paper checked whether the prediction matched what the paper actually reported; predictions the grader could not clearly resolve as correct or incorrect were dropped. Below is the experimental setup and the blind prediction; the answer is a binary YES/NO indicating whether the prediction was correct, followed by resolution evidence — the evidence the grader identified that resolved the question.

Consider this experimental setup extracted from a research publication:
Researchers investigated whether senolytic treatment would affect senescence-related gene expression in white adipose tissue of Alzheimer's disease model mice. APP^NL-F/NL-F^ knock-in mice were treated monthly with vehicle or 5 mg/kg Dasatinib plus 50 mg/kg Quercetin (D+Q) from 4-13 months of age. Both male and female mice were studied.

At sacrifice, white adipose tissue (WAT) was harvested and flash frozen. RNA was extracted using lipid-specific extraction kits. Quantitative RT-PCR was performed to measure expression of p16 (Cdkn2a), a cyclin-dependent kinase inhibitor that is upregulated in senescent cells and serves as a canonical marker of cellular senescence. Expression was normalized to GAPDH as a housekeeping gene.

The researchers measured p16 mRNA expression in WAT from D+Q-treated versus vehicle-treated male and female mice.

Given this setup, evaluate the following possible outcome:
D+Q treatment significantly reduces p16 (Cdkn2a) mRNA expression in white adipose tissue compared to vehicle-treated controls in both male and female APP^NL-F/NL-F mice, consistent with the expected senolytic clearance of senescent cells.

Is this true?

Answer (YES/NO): NO